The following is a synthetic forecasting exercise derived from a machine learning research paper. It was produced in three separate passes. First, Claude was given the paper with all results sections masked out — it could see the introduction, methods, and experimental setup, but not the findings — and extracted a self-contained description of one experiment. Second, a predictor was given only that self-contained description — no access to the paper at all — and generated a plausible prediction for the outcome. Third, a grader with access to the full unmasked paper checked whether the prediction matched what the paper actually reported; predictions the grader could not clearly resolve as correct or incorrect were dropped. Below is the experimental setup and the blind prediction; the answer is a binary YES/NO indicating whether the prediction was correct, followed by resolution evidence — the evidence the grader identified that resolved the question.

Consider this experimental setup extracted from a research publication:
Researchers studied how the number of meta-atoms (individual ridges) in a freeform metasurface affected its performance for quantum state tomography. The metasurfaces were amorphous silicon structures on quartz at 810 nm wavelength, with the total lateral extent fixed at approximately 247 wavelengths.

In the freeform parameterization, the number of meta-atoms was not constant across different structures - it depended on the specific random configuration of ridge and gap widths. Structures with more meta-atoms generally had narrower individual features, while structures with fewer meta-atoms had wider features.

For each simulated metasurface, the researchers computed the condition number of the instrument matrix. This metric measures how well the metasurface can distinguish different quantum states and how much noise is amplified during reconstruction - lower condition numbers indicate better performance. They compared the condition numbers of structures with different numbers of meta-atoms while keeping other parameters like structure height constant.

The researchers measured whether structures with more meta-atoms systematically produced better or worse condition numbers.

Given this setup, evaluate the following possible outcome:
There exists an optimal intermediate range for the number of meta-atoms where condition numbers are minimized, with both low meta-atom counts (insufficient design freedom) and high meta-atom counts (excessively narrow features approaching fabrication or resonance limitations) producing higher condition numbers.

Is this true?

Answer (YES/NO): YES